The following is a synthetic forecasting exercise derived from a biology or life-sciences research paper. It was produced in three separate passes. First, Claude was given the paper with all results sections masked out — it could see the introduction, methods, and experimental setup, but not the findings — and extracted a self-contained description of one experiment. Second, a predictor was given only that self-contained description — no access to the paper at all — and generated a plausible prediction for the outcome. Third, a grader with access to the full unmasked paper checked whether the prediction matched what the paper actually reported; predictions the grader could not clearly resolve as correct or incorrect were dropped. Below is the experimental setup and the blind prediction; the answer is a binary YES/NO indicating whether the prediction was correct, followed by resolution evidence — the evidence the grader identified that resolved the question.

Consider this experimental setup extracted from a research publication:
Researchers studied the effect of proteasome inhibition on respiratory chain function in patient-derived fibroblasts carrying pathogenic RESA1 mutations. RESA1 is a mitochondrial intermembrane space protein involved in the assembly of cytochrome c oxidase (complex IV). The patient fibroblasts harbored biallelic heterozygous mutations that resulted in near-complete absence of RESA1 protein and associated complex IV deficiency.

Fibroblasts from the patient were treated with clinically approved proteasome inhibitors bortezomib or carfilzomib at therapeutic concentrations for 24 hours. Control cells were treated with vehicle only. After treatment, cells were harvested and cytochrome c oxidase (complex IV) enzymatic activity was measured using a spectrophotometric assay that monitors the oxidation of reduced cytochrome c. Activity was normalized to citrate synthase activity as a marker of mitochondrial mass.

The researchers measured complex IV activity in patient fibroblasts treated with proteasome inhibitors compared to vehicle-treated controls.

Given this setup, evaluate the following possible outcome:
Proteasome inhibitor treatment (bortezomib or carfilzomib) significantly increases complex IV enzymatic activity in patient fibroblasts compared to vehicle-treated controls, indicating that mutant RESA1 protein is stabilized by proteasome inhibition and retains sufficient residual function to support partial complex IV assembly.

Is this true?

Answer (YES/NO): YES